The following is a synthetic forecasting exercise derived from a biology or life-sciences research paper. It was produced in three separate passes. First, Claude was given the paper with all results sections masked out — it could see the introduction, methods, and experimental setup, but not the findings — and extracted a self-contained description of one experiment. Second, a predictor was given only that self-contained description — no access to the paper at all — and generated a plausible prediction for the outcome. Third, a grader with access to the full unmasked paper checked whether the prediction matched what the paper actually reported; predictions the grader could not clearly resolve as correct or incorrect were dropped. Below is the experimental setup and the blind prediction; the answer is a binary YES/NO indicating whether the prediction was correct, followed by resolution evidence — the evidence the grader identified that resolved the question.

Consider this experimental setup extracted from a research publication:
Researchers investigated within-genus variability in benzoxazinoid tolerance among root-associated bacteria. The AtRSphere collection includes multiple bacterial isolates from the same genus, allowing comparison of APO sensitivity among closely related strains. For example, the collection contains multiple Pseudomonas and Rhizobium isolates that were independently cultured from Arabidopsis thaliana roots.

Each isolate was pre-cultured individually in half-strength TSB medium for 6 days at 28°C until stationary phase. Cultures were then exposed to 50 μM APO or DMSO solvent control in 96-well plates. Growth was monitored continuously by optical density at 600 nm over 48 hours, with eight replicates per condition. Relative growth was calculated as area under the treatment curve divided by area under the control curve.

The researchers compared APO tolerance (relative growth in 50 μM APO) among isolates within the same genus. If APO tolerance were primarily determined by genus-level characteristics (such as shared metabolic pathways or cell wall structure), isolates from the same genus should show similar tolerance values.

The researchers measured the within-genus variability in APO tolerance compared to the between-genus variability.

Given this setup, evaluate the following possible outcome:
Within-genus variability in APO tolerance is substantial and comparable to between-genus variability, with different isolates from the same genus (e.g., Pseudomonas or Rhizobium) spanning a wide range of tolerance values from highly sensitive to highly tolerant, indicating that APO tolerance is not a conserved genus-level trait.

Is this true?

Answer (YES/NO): NO